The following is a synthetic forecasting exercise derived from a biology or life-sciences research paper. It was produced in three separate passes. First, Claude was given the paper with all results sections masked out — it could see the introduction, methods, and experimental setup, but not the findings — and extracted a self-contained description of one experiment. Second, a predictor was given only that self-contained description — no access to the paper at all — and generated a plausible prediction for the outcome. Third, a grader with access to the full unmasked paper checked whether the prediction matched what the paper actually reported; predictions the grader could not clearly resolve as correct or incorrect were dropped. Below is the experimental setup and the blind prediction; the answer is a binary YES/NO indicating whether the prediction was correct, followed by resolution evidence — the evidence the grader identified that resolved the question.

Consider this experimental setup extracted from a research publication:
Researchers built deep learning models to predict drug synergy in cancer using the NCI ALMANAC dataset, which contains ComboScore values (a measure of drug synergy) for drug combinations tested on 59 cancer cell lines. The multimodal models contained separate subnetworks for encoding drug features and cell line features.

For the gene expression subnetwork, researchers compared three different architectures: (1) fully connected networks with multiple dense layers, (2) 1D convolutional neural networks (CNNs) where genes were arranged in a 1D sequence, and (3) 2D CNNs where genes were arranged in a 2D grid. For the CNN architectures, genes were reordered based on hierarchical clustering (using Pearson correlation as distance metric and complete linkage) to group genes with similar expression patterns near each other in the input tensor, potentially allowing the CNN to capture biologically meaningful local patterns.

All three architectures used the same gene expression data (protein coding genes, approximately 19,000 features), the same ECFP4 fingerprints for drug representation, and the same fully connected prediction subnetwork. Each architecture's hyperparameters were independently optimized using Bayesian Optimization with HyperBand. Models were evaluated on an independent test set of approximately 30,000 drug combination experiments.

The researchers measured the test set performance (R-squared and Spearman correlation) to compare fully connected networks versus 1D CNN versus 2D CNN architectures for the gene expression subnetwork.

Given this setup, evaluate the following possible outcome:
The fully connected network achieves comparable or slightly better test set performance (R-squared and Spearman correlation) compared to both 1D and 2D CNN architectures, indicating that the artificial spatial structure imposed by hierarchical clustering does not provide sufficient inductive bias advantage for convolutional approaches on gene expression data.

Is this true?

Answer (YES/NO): YES